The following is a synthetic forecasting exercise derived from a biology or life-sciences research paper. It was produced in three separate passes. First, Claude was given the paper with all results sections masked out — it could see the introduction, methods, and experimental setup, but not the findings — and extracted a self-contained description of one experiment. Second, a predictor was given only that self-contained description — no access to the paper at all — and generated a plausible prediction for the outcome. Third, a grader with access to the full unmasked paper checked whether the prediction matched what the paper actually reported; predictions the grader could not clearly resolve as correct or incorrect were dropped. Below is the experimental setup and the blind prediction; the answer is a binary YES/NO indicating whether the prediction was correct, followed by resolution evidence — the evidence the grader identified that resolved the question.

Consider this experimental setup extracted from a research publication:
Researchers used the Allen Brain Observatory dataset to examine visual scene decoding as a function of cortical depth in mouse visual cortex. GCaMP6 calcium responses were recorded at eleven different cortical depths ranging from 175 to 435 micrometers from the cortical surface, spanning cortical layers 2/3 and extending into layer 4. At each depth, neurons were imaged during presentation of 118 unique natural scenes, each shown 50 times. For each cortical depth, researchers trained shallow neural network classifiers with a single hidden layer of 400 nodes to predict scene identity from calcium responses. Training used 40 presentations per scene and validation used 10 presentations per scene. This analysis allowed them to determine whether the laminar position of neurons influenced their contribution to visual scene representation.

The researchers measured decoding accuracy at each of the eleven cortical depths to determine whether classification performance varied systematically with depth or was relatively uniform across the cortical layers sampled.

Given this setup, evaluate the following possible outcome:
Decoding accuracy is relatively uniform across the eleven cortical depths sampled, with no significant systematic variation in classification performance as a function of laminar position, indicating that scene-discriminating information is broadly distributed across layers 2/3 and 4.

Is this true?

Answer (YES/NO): YES